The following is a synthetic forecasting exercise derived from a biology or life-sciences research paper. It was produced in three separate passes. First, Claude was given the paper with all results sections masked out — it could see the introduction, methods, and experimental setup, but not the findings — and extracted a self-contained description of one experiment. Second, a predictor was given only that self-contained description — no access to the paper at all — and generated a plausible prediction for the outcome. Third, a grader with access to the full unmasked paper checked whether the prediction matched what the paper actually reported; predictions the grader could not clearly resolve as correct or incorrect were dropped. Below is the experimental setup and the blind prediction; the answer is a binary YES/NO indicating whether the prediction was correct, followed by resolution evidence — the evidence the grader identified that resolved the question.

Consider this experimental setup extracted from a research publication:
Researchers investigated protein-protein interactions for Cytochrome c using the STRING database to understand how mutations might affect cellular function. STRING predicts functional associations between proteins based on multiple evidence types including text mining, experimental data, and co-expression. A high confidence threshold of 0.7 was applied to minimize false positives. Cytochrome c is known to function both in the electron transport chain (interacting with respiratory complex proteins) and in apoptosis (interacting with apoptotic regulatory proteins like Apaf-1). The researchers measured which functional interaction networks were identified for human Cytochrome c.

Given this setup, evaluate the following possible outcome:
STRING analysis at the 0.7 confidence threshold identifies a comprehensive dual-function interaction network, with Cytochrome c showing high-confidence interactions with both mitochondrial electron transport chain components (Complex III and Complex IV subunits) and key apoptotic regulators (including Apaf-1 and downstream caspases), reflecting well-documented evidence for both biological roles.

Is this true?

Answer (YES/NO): NO